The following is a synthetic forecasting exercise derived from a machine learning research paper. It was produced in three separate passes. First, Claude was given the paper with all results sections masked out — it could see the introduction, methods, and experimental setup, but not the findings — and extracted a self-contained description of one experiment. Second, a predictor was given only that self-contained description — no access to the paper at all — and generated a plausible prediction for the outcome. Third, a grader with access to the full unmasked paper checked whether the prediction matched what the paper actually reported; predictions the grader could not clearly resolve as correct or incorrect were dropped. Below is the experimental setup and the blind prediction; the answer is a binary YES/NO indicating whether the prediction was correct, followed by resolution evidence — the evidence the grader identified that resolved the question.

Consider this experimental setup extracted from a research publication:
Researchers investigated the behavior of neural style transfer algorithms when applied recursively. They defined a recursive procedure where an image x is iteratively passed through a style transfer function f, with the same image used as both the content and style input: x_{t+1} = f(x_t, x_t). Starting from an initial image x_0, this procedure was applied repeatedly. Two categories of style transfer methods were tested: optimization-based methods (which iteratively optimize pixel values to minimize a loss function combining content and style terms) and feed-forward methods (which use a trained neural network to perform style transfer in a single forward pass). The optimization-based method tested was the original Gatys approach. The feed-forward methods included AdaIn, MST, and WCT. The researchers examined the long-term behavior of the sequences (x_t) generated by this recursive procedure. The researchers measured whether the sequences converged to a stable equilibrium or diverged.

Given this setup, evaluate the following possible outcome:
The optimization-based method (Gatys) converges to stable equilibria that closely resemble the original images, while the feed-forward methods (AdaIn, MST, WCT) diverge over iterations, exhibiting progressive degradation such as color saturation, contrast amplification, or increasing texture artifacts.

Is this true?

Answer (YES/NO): NO